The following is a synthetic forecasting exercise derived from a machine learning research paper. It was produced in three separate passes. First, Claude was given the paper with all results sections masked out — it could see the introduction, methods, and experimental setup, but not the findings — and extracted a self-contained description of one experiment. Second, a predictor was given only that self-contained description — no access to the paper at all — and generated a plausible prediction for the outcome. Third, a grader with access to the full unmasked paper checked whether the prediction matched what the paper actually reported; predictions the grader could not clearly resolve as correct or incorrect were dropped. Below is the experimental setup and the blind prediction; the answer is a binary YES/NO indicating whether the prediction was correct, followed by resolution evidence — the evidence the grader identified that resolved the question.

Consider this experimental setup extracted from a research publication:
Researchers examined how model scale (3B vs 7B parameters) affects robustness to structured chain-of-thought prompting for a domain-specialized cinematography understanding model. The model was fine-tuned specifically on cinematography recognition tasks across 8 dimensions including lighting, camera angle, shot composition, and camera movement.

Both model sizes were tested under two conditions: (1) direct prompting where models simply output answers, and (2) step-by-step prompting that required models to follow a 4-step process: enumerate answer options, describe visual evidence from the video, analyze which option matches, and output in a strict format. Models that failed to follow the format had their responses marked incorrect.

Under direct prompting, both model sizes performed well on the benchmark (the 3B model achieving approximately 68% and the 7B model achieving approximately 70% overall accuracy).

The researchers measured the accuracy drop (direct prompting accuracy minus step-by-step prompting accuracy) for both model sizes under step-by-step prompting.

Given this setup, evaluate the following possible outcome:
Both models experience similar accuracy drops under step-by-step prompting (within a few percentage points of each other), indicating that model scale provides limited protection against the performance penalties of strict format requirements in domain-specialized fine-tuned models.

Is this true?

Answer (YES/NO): NO